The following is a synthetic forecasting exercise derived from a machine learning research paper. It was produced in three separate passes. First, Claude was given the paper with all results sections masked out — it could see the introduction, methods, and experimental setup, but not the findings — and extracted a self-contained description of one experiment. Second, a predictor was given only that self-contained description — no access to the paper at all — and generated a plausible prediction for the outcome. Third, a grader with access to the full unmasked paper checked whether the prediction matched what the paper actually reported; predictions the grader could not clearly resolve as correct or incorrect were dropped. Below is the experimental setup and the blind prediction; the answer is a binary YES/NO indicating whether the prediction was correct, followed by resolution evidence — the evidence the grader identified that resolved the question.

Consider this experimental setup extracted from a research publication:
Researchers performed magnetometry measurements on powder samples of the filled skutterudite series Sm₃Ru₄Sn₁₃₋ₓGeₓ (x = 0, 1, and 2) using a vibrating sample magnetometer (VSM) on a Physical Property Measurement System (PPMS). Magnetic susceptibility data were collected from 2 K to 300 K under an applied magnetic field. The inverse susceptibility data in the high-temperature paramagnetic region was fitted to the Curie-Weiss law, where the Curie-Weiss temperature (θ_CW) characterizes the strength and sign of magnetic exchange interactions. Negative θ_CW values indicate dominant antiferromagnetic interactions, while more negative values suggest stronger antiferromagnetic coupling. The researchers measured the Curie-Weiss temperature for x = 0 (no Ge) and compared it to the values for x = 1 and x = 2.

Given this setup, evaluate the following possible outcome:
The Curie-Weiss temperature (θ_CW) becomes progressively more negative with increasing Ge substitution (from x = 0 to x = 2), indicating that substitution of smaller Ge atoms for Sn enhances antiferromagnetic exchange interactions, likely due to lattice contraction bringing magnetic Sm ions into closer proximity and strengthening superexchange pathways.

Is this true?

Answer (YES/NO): NO